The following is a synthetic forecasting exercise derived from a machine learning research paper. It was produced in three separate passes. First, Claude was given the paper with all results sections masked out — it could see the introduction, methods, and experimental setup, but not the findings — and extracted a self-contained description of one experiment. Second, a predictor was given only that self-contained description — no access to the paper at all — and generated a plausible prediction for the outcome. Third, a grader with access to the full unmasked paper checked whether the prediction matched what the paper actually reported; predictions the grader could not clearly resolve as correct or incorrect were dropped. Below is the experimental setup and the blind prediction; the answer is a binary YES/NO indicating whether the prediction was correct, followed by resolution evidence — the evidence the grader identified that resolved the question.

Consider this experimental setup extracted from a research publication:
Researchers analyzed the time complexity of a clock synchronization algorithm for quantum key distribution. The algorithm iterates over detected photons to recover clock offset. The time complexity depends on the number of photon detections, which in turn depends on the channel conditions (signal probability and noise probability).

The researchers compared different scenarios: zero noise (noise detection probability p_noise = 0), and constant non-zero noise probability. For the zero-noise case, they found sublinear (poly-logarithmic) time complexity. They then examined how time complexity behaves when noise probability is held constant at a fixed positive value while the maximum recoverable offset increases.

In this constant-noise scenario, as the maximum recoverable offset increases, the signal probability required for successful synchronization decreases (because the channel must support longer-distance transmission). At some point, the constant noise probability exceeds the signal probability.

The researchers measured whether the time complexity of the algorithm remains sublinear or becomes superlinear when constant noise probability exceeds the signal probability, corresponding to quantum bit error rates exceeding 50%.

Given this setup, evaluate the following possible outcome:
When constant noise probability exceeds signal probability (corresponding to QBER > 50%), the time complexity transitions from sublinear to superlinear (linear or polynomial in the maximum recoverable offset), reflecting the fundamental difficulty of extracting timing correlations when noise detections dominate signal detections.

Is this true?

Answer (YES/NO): NO